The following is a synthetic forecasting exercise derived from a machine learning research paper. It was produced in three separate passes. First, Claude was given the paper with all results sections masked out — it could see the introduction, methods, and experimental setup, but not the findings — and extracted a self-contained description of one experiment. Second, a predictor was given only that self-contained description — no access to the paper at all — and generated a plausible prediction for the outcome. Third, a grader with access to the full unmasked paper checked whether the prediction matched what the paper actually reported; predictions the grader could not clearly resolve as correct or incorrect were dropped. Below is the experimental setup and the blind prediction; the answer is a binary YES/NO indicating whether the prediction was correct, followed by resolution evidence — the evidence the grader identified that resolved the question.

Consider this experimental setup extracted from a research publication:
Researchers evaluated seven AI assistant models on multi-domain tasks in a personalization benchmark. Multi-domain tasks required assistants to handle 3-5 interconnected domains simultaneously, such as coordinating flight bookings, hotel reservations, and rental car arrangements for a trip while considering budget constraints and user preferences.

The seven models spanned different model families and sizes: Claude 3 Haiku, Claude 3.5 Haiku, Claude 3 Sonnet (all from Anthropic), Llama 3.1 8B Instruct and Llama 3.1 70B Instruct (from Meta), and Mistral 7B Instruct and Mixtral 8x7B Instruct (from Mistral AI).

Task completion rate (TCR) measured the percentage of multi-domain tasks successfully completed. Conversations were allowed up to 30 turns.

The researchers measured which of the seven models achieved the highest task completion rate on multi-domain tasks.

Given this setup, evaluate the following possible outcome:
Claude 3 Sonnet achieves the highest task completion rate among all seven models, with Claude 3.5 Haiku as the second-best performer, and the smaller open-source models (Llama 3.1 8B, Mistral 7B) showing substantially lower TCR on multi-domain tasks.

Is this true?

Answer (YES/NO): NO